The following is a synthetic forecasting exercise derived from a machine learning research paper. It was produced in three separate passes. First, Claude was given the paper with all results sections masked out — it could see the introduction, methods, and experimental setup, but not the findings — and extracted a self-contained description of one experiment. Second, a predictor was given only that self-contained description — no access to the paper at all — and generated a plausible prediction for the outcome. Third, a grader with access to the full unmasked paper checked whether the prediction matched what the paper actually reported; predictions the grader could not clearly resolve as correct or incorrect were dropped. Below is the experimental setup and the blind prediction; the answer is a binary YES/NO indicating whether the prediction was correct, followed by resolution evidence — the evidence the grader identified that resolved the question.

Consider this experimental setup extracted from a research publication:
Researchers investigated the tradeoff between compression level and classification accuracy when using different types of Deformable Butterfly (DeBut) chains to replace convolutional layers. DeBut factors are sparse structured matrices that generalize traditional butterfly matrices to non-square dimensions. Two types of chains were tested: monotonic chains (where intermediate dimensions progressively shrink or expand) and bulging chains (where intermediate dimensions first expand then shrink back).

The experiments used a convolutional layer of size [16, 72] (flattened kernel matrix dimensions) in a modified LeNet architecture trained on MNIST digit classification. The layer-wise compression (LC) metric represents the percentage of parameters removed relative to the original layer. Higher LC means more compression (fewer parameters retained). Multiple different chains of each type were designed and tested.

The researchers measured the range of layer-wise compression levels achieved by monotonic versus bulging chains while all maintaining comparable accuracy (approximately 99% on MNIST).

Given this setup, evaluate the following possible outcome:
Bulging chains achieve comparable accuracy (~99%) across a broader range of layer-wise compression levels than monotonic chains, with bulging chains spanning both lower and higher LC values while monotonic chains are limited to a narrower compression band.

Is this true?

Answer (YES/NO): NO